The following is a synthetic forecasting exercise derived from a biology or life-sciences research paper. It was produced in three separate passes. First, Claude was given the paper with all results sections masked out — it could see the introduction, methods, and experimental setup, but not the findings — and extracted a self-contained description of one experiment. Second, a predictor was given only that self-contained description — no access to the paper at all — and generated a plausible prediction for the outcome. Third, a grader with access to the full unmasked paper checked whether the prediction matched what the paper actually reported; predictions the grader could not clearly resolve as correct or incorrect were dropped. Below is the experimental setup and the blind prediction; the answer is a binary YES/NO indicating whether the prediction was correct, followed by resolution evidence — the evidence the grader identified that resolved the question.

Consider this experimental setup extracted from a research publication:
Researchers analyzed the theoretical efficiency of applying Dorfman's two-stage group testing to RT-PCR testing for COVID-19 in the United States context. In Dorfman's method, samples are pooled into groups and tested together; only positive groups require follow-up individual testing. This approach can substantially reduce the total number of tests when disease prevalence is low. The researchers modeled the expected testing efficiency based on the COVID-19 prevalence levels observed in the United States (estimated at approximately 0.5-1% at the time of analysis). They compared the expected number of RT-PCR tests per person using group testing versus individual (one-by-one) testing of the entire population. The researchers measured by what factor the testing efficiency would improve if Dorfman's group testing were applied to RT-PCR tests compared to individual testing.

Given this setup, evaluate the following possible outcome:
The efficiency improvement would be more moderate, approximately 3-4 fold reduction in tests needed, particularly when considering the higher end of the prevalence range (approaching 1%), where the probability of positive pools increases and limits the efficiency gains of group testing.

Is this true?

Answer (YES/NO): NO